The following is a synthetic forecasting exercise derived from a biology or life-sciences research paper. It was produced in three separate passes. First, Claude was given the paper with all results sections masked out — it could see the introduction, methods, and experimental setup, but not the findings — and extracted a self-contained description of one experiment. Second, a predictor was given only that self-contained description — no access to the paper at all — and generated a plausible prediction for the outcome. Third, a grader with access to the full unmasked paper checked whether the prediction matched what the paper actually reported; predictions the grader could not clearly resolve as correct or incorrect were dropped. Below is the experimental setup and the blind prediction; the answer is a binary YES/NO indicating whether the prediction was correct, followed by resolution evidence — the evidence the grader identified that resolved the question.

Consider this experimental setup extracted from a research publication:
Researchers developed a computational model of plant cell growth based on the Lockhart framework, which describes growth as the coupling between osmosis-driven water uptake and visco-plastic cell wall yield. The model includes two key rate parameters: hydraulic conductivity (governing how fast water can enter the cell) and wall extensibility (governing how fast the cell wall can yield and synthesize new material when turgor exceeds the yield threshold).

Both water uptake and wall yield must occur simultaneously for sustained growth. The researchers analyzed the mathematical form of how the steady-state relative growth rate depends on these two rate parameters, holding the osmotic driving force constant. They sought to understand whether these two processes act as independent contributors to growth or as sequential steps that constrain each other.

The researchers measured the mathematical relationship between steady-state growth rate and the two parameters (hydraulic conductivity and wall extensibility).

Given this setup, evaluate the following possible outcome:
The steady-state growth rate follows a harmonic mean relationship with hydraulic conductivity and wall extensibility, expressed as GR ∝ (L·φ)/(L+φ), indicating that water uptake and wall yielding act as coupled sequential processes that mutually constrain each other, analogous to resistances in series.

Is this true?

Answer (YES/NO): YES